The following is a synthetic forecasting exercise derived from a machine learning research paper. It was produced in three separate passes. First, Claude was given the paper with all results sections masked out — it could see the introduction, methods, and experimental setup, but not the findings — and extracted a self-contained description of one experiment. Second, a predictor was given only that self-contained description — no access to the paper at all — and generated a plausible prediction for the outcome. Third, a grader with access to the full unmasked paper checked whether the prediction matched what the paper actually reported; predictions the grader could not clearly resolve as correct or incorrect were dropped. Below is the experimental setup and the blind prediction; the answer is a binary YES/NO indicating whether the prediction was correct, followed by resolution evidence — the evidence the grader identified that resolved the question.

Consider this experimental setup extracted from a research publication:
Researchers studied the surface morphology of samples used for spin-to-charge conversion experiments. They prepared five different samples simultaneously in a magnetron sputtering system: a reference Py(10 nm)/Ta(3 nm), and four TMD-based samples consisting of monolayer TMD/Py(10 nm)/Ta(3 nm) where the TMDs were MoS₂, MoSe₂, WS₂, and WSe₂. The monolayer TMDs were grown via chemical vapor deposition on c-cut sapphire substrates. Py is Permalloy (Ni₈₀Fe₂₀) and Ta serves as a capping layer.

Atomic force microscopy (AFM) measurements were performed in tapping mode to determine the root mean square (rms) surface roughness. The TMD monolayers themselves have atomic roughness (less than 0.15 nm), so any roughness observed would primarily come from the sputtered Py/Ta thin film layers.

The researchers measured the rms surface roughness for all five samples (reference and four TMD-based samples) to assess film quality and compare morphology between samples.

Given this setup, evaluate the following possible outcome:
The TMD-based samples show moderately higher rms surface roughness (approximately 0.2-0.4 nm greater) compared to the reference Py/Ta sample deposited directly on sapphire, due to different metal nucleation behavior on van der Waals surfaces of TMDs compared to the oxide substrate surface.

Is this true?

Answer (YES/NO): NO